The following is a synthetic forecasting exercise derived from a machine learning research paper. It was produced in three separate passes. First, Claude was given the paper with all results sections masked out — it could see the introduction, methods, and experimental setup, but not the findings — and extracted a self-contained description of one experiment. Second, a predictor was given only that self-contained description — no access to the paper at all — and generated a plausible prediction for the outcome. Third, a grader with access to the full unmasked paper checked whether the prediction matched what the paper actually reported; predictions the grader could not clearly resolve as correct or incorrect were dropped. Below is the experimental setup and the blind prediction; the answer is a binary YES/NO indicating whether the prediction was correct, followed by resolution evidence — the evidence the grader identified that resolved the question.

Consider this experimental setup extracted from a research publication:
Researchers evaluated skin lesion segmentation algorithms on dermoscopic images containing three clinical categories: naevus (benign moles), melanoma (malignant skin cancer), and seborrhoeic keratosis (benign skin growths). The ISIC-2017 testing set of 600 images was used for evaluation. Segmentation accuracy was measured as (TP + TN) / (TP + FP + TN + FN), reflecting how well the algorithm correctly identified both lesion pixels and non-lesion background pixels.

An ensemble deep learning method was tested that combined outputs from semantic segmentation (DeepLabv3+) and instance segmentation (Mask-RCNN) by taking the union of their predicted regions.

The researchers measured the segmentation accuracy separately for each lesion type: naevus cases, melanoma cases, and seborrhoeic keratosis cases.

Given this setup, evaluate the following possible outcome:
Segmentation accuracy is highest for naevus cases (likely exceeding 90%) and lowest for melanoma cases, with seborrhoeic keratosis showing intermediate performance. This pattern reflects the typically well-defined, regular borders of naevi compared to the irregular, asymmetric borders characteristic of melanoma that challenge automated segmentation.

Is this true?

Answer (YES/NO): YES